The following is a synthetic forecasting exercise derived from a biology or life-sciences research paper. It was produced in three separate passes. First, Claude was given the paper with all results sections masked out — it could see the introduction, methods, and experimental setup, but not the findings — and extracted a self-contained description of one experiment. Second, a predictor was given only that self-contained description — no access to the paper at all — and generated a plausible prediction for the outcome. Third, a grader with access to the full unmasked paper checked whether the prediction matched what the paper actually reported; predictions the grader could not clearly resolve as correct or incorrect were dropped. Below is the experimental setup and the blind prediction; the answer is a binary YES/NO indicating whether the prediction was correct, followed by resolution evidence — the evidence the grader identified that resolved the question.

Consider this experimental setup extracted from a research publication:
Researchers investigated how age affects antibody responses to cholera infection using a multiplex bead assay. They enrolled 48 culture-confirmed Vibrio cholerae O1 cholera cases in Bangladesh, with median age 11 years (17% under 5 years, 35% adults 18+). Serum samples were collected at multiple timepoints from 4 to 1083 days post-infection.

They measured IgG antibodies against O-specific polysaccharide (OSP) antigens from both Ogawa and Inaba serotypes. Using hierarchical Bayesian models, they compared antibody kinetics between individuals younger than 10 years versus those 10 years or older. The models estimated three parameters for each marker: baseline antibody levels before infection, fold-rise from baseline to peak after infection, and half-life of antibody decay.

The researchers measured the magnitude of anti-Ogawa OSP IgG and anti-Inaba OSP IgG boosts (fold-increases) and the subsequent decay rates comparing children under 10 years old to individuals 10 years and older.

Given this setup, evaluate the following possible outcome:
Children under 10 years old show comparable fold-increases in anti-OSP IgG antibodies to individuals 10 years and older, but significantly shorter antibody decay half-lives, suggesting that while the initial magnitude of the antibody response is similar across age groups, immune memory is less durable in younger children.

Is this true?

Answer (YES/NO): NO